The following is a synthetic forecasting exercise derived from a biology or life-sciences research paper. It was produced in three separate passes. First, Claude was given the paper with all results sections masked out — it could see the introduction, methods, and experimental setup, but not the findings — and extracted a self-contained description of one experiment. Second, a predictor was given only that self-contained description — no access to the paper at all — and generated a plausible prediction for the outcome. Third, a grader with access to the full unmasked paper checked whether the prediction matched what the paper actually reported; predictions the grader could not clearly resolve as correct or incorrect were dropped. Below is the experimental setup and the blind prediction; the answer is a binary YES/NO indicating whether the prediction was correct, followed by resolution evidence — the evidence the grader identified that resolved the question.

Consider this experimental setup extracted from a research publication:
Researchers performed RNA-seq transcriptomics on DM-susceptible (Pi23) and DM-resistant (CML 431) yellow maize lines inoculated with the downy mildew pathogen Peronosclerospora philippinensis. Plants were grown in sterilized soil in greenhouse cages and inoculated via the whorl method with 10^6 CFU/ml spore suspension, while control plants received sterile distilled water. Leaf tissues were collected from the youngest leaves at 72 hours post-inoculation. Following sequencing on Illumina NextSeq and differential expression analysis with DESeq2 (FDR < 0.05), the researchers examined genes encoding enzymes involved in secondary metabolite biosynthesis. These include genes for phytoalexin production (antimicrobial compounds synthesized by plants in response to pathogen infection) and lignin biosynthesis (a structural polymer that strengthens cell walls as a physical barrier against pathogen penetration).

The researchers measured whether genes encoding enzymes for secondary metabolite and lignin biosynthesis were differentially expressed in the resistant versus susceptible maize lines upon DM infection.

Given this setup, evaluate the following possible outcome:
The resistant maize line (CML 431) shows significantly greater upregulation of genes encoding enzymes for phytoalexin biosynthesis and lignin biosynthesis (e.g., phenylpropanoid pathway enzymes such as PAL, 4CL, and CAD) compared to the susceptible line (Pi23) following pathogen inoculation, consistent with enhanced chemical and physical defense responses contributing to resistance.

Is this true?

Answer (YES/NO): NO